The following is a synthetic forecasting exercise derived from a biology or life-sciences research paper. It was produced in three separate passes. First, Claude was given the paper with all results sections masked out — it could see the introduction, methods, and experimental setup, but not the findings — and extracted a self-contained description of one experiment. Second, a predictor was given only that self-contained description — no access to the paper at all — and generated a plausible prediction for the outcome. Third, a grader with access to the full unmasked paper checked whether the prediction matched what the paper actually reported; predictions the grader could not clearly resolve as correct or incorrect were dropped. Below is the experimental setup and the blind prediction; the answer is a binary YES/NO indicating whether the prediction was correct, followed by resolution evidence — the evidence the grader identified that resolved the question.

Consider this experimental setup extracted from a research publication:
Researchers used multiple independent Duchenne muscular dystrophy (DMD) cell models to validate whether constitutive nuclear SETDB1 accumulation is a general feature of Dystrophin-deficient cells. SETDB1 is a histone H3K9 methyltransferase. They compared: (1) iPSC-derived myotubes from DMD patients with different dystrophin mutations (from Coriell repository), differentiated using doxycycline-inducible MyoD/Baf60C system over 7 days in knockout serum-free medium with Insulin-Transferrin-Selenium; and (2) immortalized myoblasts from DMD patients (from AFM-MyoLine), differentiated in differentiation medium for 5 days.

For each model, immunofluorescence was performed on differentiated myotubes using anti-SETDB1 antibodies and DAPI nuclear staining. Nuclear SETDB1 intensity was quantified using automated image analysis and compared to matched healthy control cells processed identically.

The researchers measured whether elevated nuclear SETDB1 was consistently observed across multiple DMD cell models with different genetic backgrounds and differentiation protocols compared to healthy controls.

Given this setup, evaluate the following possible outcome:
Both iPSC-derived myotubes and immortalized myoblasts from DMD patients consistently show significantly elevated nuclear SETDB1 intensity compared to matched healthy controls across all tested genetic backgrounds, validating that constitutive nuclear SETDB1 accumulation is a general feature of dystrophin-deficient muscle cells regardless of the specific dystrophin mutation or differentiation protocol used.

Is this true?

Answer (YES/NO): YES